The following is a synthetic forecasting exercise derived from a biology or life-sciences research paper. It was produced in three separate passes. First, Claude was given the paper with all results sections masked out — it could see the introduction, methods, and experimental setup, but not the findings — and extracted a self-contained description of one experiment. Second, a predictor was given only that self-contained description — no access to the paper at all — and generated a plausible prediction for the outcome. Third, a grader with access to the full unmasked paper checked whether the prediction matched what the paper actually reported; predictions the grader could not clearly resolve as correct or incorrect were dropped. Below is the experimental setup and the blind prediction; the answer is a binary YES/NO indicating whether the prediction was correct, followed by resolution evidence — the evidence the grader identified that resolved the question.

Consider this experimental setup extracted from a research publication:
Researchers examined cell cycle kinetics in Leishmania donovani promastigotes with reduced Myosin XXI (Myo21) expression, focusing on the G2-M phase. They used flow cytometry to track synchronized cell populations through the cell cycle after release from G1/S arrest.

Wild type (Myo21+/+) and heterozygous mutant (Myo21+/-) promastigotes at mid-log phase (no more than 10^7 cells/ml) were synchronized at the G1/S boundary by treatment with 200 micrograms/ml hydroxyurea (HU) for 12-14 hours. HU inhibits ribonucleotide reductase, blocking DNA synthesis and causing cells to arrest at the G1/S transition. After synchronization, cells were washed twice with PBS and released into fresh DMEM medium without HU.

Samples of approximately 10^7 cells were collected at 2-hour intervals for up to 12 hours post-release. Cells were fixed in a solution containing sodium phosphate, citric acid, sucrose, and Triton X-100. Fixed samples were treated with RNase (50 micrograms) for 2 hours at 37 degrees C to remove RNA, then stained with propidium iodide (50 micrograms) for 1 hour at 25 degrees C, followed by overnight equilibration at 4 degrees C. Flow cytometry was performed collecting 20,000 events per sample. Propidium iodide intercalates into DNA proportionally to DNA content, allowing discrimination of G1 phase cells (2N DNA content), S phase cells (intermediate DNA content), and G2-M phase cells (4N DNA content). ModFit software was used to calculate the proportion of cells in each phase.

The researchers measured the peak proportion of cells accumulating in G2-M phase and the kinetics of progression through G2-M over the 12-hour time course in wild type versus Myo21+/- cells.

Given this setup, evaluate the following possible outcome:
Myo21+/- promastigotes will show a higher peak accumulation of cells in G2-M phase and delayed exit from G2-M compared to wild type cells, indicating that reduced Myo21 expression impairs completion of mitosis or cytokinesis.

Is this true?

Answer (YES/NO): NO